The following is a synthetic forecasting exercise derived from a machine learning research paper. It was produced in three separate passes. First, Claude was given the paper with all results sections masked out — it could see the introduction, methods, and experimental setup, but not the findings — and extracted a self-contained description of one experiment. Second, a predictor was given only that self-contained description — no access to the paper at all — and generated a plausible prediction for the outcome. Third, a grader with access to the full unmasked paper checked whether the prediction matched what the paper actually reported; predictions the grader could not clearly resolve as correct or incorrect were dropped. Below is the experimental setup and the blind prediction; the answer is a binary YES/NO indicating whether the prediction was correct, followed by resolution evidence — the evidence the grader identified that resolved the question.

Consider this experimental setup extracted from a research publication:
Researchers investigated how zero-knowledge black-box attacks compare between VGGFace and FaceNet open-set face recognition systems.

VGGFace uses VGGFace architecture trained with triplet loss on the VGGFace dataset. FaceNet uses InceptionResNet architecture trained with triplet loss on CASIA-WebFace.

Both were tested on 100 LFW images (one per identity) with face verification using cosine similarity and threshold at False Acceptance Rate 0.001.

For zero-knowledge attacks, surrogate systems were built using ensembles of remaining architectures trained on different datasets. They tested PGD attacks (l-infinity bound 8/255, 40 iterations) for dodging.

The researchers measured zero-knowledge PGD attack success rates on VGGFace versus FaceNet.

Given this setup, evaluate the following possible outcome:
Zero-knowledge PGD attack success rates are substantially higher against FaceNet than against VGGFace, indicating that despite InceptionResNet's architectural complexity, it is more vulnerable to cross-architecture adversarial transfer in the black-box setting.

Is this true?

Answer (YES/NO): YES